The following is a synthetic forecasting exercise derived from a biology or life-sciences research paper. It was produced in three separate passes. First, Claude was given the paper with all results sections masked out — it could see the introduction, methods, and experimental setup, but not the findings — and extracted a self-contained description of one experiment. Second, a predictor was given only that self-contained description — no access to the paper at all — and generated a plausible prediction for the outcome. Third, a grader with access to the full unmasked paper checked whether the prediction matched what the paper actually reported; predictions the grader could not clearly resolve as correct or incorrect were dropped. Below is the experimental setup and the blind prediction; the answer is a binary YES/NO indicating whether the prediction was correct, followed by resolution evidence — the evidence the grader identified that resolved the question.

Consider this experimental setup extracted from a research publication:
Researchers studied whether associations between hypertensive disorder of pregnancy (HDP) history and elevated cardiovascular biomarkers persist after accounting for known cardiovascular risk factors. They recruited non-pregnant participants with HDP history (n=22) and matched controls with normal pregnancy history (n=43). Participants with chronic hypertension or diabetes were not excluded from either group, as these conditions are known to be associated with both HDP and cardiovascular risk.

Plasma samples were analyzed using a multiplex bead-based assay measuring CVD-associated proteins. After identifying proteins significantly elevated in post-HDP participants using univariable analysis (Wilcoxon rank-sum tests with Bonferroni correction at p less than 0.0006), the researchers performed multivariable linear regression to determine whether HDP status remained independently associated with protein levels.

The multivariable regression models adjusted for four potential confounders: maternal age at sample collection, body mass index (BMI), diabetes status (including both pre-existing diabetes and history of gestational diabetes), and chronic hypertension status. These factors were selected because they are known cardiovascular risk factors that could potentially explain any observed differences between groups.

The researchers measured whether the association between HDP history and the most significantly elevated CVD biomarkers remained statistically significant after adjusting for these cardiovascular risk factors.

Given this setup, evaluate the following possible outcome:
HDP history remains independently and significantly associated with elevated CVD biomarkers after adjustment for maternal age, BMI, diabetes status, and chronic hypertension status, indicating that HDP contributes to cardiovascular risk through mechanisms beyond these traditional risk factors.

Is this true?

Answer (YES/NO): YES